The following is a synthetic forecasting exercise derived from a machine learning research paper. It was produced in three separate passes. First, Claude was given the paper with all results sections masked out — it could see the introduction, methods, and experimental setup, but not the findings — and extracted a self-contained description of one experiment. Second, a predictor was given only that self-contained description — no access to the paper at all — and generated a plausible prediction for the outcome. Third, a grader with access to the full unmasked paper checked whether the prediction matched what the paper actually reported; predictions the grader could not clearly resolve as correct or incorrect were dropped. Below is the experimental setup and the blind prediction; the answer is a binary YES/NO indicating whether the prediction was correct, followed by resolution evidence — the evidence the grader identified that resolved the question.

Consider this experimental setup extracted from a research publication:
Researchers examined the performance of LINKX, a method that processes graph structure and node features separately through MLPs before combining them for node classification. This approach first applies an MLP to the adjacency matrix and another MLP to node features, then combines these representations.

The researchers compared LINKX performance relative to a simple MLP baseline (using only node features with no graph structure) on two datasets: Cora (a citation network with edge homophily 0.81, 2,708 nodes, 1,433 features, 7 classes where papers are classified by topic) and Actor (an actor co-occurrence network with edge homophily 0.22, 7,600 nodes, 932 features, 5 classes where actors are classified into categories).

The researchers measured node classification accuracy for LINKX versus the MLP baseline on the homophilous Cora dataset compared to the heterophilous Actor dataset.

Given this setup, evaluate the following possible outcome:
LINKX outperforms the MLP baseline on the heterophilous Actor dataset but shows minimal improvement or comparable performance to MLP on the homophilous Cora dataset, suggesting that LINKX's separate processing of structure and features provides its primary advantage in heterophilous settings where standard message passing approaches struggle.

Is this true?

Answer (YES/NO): NO